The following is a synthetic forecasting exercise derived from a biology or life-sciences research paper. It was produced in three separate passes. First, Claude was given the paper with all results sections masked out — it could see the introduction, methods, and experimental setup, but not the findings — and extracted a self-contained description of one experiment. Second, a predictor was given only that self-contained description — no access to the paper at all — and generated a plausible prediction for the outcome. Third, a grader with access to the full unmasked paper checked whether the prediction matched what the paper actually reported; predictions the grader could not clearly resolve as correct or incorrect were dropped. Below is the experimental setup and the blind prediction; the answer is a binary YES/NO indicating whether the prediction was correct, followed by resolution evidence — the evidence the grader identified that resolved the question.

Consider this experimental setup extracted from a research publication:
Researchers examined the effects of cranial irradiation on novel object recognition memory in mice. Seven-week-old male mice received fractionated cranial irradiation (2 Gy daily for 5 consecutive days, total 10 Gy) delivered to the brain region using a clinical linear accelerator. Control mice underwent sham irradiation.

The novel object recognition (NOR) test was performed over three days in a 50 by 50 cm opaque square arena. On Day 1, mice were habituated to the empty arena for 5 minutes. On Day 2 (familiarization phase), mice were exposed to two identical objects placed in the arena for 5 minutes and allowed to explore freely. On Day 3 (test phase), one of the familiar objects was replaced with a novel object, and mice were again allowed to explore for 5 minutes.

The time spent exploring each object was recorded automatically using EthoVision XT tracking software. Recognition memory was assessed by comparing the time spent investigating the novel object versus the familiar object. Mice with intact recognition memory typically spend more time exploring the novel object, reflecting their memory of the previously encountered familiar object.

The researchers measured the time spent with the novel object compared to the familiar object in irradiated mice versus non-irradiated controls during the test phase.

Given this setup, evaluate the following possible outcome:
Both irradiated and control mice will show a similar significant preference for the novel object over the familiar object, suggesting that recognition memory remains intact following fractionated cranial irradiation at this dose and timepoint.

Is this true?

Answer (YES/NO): NO